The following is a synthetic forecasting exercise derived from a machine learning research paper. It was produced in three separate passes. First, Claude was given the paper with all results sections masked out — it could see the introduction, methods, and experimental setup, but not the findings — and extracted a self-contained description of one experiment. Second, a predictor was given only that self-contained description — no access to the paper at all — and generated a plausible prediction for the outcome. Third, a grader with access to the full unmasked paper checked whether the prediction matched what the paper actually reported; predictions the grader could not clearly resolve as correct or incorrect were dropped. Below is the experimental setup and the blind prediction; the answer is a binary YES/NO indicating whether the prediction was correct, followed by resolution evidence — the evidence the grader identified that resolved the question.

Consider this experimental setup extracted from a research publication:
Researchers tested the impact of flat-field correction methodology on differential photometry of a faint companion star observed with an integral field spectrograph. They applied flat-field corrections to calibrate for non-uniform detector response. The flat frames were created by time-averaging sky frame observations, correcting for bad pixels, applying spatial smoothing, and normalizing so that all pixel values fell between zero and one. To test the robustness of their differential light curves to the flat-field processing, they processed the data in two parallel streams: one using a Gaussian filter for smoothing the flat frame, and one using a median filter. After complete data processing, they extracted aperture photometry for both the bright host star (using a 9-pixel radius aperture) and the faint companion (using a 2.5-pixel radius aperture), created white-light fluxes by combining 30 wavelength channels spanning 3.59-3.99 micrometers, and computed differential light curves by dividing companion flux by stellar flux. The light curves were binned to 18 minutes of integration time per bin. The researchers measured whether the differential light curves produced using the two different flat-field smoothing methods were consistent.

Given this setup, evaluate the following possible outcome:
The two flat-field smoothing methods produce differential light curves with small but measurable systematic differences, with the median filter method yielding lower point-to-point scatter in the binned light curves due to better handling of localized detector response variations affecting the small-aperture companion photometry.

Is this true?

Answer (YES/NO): NO